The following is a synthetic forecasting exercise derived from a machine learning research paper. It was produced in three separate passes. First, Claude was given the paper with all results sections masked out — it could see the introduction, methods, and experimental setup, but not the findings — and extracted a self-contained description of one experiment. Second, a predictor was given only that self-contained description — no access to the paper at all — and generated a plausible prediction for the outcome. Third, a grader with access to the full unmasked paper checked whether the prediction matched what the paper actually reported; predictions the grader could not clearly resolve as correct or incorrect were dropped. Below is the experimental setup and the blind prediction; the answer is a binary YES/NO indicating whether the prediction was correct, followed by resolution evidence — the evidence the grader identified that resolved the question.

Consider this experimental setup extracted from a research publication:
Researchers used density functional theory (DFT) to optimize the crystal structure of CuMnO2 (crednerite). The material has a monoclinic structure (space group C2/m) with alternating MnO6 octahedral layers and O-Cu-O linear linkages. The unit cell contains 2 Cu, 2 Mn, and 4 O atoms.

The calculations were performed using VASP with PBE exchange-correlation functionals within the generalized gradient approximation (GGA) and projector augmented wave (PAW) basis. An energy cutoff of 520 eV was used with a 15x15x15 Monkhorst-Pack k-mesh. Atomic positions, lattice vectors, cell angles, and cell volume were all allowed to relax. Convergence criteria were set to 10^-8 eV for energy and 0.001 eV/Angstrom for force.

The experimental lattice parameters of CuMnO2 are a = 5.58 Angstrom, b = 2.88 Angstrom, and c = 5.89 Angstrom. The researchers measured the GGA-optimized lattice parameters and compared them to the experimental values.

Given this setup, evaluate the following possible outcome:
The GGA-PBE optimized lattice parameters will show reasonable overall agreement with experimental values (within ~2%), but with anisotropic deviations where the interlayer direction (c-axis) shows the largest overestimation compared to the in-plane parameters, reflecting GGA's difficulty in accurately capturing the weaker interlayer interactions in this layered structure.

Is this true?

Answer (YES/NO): NO